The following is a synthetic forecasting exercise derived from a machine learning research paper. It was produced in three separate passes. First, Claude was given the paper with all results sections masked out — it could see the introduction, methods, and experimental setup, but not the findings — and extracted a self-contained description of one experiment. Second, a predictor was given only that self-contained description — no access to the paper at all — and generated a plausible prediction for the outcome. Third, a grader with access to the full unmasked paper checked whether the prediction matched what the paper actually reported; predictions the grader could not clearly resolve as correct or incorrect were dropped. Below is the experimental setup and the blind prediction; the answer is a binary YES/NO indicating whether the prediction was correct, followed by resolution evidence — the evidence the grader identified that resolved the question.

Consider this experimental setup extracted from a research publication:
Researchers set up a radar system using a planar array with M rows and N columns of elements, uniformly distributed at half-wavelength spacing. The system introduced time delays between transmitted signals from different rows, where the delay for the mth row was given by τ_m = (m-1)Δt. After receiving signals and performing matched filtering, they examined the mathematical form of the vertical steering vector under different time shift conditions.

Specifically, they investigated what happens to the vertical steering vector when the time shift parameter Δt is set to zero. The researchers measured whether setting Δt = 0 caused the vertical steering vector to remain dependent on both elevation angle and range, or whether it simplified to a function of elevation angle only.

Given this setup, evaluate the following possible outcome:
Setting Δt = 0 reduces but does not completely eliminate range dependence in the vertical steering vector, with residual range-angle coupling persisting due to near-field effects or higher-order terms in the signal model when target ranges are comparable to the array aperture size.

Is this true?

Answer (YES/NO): NO